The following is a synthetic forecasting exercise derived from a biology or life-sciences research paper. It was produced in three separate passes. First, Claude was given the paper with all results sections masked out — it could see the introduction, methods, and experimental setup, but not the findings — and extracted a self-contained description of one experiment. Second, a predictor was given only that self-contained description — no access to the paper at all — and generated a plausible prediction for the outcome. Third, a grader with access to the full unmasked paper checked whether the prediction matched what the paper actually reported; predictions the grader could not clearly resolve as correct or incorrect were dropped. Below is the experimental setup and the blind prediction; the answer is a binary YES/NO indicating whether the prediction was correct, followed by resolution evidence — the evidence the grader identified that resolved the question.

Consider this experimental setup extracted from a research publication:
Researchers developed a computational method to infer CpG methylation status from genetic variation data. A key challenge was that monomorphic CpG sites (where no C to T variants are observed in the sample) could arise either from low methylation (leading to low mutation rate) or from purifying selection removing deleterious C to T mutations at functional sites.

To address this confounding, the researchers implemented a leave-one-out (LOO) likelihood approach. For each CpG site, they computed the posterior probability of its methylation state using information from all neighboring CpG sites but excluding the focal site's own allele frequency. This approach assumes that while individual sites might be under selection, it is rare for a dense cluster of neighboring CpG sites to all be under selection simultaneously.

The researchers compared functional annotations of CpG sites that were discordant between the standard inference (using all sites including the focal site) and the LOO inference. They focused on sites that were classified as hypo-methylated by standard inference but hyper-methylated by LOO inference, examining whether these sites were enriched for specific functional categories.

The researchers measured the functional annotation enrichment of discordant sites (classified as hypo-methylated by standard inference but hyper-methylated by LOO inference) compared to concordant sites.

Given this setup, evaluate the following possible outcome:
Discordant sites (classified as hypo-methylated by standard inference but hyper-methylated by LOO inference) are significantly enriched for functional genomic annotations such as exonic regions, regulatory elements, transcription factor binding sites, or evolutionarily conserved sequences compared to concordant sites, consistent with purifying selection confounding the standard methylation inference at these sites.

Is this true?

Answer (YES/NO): YES